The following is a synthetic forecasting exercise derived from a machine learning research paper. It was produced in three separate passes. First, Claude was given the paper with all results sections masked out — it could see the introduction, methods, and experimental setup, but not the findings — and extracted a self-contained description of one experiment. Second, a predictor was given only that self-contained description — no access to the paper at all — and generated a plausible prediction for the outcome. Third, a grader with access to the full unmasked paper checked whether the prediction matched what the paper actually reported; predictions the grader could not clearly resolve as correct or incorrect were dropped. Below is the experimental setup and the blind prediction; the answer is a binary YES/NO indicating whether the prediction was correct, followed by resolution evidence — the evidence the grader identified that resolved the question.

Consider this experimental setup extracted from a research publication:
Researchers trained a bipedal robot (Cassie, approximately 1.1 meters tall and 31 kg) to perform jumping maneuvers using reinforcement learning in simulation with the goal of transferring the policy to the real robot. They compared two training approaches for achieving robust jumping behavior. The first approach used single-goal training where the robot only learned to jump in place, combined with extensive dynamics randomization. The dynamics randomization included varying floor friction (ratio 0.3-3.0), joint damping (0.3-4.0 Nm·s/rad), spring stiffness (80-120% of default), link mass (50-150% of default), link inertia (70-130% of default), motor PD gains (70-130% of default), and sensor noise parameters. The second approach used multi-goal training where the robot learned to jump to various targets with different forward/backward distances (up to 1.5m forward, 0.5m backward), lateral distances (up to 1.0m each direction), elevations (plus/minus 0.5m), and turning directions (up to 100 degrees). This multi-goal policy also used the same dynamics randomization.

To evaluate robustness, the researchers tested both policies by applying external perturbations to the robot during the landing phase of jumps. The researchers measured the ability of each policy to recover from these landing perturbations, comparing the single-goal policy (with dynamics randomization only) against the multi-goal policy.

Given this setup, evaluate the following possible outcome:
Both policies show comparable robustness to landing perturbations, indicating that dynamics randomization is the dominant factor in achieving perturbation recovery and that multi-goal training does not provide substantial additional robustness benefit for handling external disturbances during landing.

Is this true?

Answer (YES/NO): NO